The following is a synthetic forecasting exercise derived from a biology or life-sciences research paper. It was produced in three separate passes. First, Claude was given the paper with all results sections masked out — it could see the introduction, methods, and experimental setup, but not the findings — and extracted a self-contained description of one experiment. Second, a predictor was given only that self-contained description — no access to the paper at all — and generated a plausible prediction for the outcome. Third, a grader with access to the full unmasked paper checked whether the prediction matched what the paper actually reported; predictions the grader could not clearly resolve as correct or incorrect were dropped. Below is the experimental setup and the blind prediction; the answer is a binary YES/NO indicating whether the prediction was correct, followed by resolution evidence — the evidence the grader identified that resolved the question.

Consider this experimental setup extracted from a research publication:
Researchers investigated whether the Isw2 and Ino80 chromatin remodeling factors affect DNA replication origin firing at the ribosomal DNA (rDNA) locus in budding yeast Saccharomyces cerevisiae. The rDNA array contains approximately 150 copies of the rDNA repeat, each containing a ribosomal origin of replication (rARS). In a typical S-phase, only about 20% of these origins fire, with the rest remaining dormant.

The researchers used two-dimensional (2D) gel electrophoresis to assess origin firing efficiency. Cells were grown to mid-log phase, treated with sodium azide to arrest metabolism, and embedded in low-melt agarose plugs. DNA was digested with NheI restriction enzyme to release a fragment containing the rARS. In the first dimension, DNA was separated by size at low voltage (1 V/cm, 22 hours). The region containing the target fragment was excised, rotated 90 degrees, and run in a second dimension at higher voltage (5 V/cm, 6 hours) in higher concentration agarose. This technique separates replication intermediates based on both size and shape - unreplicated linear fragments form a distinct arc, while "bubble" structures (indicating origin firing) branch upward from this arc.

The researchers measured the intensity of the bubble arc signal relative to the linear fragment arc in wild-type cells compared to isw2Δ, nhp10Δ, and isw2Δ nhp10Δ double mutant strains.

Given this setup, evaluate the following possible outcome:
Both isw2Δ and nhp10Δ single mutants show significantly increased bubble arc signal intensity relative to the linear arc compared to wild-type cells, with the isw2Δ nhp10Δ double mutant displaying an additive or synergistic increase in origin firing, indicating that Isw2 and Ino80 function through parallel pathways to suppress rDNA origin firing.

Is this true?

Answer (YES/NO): NO